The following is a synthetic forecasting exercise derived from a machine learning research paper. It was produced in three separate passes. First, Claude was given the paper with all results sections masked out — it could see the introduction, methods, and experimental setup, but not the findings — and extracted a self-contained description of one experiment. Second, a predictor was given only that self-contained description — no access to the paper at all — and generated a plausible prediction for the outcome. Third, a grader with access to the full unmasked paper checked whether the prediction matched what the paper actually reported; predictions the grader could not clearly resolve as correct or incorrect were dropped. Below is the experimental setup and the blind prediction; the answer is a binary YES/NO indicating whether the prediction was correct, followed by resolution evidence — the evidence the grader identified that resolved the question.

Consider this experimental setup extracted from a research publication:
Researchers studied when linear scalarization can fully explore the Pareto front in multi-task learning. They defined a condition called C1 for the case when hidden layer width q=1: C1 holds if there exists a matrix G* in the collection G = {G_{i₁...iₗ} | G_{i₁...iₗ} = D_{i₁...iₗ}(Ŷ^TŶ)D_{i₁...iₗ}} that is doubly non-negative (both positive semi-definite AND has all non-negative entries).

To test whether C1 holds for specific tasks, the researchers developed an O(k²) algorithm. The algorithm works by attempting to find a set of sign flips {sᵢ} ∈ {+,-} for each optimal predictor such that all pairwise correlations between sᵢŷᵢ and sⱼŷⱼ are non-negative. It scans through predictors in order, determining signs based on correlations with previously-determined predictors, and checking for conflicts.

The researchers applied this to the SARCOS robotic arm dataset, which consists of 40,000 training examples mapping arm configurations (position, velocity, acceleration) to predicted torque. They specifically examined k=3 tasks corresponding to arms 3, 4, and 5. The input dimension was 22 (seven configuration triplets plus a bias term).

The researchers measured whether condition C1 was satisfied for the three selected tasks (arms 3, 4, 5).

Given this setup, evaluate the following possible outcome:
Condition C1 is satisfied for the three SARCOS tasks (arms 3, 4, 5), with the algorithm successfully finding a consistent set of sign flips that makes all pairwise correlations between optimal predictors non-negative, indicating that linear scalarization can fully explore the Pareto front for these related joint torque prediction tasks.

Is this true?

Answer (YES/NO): NO